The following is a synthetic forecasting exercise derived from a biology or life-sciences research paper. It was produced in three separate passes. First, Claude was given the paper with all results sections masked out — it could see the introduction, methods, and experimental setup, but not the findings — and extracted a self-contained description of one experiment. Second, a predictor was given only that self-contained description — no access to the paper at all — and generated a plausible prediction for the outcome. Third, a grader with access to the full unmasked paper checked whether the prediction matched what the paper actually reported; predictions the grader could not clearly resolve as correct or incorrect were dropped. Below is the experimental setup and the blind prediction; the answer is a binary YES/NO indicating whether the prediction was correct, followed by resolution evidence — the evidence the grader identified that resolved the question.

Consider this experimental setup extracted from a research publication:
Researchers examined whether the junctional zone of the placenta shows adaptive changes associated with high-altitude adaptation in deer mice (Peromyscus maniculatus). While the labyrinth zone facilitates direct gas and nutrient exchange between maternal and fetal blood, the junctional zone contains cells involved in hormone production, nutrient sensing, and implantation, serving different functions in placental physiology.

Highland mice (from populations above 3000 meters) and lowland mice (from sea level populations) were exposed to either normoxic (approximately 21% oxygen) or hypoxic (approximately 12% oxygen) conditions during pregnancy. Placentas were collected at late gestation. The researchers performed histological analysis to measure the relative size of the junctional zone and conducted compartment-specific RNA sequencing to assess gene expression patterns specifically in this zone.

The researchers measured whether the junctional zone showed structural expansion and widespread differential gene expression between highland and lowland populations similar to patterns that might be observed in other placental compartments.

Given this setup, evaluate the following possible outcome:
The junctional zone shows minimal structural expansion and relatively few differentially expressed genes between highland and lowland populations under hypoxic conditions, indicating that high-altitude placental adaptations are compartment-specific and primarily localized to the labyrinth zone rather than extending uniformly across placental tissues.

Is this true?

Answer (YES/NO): YES